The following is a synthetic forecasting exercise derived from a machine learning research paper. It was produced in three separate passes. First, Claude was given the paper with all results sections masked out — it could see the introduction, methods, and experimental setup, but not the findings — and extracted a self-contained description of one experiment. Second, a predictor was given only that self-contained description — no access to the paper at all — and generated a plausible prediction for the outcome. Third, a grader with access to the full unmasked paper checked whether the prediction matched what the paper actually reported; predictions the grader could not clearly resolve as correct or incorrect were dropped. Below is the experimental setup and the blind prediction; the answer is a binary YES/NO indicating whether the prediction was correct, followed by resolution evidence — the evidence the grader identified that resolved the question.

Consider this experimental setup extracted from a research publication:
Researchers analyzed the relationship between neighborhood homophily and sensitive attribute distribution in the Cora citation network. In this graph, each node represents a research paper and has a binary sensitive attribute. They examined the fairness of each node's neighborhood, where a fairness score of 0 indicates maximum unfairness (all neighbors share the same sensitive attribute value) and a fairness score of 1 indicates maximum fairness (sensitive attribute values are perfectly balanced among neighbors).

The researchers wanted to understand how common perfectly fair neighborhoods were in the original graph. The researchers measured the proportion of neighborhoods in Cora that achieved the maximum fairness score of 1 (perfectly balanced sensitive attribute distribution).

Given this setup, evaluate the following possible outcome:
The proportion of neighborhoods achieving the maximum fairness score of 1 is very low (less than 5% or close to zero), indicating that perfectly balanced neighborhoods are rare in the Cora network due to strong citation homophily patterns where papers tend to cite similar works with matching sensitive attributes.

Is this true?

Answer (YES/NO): YES